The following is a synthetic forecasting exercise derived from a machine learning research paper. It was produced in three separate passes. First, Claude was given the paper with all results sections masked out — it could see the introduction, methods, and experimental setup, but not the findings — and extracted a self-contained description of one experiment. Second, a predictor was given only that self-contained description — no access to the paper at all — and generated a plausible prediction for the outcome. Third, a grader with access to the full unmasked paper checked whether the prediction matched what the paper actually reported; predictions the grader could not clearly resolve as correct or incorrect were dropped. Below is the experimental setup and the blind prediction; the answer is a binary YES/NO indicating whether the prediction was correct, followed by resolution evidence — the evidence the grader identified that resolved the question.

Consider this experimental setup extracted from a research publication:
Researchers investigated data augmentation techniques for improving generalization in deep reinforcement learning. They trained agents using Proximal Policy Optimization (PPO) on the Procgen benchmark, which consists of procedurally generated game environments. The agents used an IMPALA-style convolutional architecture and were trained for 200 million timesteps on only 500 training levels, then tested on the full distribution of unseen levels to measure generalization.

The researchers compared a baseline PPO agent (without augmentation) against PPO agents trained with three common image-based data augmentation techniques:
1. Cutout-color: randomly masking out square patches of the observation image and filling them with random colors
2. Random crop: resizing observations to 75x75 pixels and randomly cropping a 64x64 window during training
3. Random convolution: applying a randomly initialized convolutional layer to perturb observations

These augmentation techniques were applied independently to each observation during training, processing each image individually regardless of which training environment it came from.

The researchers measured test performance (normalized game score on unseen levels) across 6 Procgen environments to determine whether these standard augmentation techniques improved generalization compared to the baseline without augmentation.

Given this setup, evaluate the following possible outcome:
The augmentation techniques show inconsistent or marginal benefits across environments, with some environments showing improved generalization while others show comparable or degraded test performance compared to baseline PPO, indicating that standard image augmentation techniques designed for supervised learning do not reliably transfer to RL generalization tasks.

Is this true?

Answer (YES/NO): NO